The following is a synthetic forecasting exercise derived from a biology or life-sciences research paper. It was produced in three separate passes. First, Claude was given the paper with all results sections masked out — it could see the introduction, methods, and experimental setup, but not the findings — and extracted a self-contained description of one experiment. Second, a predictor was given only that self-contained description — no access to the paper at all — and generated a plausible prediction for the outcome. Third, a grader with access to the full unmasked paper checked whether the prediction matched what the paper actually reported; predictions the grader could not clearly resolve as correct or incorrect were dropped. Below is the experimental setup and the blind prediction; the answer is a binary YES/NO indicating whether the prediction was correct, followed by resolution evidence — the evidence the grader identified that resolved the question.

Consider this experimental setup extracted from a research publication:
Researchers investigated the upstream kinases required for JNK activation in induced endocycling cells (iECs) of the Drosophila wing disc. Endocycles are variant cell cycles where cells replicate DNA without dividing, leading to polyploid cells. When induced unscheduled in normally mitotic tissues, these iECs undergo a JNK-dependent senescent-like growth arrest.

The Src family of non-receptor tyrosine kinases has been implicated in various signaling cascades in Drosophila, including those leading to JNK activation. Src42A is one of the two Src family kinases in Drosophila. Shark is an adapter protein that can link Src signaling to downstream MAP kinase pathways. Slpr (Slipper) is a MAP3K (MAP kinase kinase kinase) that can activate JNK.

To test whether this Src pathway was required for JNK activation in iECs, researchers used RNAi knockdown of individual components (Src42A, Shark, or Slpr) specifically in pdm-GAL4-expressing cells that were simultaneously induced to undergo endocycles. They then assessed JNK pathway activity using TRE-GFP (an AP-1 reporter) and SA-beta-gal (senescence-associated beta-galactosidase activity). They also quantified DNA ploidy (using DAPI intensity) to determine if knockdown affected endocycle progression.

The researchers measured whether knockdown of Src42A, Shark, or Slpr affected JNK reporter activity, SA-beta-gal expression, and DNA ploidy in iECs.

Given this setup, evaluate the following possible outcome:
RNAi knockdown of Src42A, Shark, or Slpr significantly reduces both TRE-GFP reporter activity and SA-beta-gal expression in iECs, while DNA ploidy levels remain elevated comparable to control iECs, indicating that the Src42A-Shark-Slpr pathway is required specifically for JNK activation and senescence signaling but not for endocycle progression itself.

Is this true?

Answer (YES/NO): NO